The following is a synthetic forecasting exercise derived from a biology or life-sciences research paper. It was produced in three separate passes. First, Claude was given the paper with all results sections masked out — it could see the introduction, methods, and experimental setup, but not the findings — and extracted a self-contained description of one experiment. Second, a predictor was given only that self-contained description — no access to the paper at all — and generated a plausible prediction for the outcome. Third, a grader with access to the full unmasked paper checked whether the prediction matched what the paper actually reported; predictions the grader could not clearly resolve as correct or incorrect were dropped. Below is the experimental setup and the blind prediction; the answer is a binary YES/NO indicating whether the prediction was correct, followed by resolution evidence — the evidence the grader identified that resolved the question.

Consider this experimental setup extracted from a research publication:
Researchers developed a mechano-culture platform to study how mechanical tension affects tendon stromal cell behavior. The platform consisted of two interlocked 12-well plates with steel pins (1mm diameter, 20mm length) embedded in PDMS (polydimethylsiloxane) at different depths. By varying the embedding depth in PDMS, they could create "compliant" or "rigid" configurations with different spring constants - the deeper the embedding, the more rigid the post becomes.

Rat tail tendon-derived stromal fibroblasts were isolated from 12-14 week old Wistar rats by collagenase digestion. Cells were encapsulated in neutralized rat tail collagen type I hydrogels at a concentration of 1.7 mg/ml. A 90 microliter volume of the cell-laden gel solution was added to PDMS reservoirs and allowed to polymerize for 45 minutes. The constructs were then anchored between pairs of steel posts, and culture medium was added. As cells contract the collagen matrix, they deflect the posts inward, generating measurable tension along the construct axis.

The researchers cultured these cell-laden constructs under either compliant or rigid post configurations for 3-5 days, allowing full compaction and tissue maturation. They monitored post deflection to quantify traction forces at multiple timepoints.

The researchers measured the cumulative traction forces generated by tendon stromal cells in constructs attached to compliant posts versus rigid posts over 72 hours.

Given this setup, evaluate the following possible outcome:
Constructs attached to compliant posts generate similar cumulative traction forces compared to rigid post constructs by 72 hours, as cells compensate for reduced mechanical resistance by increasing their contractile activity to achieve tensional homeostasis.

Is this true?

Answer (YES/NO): NO